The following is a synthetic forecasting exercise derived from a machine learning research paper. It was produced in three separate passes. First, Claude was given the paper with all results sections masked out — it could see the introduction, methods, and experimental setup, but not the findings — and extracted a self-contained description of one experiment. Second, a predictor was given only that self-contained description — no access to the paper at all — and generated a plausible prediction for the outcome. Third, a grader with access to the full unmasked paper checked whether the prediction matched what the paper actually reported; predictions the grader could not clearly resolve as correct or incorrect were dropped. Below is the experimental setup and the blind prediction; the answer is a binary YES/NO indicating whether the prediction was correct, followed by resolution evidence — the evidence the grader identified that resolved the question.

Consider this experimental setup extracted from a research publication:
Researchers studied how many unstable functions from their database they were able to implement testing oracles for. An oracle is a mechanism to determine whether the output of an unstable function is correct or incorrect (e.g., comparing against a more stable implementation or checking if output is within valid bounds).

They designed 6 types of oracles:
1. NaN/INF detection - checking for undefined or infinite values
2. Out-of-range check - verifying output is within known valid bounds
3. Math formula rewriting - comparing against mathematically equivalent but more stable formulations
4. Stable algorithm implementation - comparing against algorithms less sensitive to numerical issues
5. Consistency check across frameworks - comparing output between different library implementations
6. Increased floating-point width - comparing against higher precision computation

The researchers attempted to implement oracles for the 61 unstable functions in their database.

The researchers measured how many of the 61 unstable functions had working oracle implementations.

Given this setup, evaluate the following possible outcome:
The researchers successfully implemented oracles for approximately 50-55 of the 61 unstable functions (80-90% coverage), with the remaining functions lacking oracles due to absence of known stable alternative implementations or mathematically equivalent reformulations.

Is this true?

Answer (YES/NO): NO